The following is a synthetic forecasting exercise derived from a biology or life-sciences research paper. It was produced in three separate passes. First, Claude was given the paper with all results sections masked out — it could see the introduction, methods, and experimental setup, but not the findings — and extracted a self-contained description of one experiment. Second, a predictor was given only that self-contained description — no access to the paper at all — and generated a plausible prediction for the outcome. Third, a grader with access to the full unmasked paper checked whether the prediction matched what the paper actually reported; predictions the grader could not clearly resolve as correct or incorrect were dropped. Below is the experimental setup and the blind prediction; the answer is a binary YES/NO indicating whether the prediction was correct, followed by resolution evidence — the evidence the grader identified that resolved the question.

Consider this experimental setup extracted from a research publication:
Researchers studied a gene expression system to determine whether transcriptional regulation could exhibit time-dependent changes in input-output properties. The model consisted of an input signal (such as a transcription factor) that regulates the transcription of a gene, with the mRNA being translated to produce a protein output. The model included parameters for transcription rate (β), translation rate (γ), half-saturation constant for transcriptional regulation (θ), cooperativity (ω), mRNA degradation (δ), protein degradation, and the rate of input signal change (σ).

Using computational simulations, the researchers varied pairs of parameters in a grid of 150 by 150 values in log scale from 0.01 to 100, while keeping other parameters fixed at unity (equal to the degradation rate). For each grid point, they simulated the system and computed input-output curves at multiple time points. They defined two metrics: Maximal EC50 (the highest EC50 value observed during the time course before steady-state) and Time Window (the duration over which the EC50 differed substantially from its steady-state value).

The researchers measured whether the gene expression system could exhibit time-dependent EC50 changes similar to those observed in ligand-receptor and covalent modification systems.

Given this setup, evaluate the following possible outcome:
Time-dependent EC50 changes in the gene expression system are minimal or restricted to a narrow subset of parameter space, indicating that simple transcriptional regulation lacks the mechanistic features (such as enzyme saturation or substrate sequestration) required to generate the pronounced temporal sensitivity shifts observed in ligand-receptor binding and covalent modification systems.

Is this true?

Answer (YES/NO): NO